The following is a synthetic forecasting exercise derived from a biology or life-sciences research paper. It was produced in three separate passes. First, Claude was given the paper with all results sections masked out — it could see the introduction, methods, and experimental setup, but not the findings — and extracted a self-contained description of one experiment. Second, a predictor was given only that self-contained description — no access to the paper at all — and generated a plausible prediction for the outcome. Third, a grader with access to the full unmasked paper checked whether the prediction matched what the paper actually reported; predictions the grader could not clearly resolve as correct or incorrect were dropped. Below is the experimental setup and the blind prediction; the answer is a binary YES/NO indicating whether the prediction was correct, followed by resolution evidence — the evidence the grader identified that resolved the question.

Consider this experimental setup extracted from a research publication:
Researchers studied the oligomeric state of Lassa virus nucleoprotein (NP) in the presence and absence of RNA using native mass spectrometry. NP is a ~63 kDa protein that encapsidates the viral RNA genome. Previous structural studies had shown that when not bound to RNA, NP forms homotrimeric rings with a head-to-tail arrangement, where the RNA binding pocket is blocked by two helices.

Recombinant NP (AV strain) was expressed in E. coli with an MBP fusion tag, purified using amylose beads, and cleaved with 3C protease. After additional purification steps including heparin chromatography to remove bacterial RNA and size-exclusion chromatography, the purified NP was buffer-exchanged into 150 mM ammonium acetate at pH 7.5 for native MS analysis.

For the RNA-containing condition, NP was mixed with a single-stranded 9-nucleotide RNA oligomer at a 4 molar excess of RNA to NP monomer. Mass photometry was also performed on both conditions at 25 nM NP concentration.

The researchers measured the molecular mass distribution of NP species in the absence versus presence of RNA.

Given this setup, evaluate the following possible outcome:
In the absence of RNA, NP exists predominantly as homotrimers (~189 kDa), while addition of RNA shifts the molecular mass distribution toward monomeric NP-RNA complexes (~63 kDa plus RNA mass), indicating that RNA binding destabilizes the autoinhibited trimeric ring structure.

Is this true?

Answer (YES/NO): YES